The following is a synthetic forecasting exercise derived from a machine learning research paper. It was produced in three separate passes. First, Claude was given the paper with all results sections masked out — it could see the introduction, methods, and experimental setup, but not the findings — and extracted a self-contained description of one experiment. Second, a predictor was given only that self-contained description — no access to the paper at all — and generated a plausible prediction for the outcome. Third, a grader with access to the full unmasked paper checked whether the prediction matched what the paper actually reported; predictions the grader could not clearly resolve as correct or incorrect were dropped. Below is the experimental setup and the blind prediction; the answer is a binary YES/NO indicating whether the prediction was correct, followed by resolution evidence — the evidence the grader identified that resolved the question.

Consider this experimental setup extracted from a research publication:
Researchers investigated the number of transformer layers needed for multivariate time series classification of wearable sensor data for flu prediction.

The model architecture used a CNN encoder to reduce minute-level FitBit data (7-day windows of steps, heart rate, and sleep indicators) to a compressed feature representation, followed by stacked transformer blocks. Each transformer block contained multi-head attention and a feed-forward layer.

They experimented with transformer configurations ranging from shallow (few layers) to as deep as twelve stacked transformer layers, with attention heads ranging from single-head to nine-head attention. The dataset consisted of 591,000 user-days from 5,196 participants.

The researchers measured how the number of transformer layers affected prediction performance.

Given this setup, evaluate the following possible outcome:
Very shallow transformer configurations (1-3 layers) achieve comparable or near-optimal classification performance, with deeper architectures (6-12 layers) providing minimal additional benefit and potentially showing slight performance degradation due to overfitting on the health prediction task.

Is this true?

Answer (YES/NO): YES